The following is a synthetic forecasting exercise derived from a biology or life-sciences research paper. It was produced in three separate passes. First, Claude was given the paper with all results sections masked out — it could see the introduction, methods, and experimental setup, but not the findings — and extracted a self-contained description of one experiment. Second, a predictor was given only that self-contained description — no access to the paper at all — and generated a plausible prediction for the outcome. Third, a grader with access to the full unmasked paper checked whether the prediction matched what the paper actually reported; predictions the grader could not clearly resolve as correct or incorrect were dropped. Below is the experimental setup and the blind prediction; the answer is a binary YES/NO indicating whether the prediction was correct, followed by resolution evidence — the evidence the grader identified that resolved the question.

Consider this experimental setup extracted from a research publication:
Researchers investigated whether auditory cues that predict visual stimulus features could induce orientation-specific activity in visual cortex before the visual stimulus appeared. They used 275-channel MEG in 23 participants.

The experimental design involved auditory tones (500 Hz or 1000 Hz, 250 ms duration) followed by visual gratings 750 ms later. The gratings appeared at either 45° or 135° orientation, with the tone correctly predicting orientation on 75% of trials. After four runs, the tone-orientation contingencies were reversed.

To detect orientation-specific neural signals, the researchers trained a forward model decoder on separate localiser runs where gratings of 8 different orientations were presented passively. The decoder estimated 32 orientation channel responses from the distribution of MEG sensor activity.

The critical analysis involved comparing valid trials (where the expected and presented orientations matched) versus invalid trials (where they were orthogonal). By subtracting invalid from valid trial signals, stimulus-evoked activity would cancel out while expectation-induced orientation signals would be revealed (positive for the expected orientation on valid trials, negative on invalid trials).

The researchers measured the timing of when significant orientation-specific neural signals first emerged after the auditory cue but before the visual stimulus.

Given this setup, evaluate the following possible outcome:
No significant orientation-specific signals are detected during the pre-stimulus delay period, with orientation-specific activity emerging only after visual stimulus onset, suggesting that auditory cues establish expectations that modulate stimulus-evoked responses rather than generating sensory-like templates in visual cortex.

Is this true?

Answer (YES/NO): NO